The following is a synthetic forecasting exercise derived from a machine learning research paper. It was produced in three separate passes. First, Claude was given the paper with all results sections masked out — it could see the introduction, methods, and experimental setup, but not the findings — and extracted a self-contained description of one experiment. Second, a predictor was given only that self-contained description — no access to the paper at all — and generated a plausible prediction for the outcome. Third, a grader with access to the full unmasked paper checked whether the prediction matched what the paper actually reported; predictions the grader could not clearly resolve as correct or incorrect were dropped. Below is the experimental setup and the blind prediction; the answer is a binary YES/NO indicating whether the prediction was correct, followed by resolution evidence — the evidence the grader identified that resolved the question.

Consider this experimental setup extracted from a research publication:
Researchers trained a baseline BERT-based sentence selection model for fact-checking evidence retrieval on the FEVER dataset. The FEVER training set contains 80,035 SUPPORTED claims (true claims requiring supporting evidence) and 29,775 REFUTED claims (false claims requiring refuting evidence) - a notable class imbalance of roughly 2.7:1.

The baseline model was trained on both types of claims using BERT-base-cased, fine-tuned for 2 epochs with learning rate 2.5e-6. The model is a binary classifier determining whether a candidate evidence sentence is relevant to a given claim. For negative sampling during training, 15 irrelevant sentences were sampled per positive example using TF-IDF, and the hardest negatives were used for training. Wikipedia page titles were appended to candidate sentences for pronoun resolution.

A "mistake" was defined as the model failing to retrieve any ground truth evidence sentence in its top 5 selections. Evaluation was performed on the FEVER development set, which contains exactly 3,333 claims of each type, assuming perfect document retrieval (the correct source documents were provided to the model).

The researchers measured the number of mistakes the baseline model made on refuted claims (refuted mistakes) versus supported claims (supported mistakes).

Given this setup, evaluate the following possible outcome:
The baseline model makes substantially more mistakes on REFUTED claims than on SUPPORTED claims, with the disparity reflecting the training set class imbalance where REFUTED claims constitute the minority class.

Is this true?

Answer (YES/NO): NO